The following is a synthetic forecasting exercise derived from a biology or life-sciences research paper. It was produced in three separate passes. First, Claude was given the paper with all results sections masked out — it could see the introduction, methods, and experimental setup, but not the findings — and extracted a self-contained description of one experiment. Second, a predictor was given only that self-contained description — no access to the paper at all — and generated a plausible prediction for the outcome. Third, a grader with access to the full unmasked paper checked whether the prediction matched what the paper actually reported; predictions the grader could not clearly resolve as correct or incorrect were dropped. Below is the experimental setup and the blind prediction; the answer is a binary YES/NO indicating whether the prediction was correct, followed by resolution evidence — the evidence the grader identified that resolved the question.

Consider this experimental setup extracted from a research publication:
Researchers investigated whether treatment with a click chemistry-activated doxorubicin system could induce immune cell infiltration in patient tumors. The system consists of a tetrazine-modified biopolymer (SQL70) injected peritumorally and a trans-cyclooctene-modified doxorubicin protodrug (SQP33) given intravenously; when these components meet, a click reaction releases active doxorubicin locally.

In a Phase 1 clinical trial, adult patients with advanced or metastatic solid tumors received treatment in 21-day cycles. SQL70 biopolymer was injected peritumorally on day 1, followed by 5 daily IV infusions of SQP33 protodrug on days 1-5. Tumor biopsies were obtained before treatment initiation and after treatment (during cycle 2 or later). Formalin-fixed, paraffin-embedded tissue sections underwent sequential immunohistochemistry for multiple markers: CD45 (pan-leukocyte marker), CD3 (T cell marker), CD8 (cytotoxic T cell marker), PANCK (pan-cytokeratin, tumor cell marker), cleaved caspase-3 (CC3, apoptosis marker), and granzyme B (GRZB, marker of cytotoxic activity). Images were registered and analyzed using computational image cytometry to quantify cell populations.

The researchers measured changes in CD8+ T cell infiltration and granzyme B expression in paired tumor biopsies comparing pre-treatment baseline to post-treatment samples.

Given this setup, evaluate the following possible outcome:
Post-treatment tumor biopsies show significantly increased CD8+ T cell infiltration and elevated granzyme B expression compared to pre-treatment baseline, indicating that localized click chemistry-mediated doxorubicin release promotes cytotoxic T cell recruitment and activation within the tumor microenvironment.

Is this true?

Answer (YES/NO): YES